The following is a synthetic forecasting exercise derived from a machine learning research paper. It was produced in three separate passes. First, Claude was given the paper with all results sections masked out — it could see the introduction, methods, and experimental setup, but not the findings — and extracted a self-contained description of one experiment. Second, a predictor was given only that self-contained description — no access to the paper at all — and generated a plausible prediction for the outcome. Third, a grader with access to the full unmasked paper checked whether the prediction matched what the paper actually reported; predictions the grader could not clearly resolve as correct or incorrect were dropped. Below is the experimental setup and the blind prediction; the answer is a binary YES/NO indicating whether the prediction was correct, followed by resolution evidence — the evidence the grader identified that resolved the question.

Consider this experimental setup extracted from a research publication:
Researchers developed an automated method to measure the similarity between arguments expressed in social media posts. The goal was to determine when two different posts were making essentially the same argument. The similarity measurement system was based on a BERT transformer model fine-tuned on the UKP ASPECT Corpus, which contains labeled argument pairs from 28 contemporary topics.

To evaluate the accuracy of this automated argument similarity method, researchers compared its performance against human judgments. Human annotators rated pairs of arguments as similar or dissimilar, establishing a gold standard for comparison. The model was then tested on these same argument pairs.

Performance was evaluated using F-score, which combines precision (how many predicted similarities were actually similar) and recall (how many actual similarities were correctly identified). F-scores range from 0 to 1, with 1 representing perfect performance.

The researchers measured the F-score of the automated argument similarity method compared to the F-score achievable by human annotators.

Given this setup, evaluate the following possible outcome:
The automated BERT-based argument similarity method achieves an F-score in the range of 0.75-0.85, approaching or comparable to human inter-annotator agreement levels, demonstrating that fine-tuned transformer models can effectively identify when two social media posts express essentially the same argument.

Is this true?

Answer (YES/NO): NO